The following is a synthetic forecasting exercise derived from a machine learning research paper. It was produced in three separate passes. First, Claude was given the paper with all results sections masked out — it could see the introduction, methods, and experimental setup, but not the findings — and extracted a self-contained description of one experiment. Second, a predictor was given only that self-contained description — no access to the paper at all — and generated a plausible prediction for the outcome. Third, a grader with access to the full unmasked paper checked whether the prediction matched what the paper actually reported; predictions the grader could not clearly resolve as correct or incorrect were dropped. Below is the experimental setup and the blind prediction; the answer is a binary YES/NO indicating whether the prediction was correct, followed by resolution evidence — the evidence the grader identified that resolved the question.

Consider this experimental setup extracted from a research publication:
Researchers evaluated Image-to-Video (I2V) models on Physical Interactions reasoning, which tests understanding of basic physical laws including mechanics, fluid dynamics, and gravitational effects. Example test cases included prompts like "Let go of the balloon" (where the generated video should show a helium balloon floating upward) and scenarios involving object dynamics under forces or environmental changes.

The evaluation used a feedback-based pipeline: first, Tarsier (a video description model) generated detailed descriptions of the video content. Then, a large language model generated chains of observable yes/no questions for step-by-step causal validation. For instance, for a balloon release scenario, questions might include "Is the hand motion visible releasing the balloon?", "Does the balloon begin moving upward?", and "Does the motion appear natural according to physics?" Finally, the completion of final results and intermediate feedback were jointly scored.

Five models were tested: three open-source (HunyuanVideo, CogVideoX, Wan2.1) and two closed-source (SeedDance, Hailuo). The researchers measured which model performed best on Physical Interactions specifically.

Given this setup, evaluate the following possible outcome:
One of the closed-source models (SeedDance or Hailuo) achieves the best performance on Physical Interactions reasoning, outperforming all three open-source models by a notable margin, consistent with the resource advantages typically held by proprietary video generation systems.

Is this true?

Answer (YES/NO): YES